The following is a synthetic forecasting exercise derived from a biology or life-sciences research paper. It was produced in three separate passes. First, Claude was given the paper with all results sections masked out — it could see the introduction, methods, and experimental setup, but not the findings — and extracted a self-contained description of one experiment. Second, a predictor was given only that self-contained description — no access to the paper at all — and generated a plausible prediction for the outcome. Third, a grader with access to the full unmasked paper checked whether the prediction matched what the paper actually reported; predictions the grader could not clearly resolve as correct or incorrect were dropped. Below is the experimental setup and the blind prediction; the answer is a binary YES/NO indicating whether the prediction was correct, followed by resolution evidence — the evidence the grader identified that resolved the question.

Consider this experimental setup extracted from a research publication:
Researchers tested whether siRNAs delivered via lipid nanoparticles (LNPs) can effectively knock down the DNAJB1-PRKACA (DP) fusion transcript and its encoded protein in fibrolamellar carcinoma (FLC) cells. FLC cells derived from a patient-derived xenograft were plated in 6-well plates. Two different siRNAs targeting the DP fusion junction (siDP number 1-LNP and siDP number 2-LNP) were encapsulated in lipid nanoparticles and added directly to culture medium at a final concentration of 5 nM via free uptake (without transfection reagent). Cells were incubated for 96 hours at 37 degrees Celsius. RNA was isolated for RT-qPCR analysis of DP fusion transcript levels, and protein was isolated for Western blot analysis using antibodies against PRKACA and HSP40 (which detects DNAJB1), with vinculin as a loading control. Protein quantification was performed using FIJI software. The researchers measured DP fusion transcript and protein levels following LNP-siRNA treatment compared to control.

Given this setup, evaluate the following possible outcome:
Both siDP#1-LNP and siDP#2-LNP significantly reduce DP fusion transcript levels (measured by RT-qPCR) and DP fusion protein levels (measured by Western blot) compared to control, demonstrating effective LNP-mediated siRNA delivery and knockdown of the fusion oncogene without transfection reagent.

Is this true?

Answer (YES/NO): YES